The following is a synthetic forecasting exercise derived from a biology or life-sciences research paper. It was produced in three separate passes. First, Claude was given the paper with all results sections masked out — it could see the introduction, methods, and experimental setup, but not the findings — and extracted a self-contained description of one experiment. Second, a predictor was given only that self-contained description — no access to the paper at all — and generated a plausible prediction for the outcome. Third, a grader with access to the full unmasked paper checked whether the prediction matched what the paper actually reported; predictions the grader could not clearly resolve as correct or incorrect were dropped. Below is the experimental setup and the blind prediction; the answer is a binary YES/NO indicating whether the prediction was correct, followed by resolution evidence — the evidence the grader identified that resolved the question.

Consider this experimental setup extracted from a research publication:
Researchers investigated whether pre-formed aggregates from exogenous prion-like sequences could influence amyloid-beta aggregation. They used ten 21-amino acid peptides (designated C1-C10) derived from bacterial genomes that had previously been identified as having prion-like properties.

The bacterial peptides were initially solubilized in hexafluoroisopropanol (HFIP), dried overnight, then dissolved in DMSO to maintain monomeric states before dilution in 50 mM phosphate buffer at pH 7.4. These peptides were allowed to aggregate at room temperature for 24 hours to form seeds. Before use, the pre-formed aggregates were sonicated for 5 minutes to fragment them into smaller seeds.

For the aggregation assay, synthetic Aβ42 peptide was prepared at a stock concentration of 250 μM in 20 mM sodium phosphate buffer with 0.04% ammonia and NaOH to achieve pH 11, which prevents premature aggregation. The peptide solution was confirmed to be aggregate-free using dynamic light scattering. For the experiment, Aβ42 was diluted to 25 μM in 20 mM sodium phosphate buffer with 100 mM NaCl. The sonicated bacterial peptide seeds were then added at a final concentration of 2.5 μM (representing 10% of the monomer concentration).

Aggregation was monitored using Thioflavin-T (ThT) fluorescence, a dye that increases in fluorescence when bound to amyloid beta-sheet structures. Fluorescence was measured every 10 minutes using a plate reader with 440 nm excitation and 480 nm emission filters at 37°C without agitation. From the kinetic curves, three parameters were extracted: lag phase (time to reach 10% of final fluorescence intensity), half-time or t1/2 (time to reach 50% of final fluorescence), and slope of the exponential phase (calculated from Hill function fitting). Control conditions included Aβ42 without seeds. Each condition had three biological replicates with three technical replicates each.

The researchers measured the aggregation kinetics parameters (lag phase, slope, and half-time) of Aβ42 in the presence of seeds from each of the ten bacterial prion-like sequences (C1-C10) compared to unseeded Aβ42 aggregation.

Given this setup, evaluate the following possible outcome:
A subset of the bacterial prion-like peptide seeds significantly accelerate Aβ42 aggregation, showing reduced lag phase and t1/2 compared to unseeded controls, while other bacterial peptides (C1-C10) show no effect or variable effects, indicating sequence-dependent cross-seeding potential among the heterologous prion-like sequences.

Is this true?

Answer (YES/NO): YES